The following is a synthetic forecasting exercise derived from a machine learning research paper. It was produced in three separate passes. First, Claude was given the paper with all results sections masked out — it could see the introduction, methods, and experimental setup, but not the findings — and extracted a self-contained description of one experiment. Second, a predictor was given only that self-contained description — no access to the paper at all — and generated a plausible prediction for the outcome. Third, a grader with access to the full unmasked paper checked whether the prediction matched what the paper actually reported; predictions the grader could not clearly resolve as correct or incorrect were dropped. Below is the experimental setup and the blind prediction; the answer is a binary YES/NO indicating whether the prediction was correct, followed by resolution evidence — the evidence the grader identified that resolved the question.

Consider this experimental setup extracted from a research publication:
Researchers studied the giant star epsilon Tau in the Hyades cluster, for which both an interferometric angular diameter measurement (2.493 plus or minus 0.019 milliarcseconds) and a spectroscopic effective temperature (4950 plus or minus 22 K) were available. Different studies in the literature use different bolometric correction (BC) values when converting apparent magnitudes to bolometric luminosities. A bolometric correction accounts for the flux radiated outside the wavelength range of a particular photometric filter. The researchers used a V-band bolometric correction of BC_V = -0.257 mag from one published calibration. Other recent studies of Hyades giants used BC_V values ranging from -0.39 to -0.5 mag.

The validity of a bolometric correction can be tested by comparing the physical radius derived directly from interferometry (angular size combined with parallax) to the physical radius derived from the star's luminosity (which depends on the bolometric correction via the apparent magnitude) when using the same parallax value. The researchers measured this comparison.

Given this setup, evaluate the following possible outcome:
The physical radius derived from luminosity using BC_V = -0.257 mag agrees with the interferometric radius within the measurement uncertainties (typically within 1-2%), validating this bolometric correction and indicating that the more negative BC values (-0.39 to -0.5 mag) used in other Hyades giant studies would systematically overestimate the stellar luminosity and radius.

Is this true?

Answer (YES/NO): YES